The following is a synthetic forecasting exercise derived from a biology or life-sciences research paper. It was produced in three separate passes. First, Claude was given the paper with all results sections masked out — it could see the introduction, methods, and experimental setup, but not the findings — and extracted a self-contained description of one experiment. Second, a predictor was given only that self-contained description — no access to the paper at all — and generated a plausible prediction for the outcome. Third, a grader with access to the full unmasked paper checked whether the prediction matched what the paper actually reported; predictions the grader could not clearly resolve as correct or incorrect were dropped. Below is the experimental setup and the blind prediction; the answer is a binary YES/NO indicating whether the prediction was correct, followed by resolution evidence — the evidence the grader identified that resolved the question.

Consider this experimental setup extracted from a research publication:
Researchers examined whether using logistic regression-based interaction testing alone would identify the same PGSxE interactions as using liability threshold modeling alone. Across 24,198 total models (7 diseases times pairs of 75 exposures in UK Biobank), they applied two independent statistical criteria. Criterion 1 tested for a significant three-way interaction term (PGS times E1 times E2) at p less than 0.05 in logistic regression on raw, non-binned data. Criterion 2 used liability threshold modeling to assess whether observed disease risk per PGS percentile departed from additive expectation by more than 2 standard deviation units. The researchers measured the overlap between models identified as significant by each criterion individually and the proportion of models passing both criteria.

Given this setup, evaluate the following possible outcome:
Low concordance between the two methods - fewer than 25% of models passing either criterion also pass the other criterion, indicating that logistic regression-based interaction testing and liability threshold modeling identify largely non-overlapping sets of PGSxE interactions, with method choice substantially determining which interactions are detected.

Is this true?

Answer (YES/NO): YES